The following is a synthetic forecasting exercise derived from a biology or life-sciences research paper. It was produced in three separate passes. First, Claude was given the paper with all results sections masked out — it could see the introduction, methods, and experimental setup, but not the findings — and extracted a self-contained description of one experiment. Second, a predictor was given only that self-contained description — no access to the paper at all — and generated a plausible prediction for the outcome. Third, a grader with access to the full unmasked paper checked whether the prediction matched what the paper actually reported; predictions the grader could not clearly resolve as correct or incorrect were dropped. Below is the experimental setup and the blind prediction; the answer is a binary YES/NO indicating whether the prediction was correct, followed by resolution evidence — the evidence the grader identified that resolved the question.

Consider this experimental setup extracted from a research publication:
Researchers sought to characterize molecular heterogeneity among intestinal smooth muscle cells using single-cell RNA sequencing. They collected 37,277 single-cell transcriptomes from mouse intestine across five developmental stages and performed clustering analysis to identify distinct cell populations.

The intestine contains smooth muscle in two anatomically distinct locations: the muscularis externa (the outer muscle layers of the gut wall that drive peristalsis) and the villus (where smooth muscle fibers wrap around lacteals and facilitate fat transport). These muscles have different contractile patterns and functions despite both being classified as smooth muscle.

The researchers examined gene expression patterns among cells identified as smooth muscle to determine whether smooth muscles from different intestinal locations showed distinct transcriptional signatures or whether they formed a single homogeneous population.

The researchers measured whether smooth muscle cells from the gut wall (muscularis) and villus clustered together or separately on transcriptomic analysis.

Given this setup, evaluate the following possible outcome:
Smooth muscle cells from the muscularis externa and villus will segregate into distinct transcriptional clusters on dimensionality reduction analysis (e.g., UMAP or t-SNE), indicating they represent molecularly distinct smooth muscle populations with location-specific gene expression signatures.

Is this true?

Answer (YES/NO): YES